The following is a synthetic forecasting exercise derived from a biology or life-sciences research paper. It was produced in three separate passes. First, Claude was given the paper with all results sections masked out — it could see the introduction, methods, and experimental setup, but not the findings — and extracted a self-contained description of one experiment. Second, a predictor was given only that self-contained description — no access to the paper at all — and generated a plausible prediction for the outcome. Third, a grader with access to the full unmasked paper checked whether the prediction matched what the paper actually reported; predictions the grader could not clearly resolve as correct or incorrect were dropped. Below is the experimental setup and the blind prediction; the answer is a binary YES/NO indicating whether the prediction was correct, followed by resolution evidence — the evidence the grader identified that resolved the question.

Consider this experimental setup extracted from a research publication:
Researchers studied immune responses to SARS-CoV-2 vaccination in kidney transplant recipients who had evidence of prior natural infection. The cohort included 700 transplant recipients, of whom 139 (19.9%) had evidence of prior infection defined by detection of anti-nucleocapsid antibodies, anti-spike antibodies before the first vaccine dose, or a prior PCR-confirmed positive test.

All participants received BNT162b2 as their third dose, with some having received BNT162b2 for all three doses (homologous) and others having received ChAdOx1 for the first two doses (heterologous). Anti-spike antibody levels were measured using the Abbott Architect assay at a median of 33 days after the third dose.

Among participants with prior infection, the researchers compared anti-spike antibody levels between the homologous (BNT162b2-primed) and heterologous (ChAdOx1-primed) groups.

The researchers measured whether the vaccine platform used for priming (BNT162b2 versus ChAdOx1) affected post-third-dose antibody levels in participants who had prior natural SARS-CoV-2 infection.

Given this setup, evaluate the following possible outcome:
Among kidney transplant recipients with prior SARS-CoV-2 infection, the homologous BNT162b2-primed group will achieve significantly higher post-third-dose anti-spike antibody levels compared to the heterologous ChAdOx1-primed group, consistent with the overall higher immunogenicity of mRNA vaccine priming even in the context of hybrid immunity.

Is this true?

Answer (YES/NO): NO